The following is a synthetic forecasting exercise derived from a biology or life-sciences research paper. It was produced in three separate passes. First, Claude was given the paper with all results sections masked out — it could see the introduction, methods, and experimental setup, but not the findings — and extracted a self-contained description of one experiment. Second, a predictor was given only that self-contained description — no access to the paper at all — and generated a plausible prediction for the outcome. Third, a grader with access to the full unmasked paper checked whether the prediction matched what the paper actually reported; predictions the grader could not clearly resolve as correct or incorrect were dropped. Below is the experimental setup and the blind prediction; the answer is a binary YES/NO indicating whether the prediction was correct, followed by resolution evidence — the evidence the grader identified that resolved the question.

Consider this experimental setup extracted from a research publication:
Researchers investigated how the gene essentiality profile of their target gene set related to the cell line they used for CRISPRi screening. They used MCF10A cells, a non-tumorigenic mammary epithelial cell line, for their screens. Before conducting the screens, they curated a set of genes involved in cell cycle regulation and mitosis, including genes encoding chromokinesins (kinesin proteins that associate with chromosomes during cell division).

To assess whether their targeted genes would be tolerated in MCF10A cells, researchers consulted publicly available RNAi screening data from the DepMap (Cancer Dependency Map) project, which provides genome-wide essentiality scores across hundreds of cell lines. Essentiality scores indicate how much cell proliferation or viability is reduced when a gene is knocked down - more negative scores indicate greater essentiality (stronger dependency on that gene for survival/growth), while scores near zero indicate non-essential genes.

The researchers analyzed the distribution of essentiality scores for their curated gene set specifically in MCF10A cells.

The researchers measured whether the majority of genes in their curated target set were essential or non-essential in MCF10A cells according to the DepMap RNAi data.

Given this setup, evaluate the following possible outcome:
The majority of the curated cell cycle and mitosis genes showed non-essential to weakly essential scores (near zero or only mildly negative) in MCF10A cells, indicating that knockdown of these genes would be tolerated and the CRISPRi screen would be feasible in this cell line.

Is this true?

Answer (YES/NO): YES